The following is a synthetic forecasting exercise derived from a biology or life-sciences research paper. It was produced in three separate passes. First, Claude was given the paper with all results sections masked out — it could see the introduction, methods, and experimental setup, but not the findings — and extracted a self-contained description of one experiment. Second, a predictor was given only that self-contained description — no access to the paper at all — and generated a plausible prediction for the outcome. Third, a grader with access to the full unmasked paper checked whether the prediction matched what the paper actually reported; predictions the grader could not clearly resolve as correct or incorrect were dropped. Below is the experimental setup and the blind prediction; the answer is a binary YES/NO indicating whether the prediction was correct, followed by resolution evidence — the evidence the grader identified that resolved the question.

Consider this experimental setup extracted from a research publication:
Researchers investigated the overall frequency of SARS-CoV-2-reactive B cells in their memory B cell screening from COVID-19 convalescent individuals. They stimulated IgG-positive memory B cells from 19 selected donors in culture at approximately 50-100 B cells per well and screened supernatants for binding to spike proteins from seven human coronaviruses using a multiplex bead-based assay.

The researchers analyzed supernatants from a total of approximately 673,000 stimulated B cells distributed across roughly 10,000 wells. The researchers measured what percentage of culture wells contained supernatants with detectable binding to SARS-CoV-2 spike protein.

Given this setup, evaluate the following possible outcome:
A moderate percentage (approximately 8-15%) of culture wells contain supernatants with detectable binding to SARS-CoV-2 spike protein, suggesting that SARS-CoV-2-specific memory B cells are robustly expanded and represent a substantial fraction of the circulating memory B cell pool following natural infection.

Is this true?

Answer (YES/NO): NO